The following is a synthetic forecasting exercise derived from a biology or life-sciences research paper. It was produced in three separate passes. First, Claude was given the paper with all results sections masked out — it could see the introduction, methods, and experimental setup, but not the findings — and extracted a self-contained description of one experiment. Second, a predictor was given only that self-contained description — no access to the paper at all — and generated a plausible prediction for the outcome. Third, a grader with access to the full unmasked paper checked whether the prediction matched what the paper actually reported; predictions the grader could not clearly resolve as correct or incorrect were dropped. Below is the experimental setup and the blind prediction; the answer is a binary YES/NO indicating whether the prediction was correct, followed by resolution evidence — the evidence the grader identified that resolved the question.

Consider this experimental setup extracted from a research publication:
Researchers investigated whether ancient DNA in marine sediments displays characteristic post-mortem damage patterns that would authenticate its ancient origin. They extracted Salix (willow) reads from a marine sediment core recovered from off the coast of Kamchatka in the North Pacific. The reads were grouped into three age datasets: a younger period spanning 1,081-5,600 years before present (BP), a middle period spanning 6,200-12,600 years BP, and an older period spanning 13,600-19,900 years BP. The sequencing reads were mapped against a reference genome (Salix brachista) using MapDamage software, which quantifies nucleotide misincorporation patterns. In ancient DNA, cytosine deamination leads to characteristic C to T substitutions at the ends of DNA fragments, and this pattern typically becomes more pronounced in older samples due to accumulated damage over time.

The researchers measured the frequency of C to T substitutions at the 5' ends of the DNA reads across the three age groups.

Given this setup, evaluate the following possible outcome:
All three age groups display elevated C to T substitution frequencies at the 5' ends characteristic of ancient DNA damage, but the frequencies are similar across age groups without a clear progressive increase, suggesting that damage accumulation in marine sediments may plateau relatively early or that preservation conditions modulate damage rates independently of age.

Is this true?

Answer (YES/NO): NO